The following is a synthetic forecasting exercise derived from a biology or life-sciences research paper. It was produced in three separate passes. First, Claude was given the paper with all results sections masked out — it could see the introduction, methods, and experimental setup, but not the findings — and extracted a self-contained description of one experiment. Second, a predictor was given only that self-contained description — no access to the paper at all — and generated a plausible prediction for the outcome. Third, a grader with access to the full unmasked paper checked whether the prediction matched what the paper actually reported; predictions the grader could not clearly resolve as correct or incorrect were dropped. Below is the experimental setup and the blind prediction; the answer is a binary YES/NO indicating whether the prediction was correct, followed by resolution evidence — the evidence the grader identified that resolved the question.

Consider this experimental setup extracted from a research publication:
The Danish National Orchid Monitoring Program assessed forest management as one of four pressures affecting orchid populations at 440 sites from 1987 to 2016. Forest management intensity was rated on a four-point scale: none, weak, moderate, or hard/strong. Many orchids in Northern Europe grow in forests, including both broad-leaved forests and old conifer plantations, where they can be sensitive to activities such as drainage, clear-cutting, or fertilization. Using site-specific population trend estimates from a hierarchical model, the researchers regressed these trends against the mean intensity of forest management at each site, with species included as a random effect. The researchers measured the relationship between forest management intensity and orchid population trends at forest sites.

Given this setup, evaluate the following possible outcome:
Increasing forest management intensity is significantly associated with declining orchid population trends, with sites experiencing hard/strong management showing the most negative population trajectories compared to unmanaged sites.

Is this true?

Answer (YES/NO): NO